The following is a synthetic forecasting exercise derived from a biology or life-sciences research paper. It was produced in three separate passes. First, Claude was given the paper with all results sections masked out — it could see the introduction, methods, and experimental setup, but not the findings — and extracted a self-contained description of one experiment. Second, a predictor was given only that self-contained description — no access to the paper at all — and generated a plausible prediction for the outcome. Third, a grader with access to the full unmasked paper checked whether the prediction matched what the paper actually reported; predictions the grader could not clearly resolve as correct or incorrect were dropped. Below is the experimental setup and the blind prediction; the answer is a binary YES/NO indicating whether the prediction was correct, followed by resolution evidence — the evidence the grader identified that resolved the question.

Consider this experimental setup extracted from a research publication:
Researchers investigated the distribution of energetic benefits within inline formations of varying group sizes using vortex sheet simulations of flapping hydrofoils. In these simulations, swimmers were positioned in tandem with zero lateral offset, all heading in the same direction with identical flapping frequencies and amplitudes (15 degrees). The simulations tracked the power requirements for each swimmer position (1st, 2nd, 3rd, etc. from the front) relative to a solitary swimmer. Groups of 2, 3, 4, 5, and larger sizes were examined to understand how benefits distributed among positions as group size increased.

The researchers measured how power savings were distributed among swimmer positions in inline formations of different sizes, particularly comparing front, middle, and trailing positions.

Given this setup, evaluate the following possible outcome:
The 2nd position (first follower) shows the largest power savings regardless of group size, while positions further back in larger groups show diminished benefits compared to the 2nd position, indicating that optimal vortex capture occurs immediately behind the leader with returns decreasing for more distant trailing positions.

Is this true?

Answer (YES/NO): NO